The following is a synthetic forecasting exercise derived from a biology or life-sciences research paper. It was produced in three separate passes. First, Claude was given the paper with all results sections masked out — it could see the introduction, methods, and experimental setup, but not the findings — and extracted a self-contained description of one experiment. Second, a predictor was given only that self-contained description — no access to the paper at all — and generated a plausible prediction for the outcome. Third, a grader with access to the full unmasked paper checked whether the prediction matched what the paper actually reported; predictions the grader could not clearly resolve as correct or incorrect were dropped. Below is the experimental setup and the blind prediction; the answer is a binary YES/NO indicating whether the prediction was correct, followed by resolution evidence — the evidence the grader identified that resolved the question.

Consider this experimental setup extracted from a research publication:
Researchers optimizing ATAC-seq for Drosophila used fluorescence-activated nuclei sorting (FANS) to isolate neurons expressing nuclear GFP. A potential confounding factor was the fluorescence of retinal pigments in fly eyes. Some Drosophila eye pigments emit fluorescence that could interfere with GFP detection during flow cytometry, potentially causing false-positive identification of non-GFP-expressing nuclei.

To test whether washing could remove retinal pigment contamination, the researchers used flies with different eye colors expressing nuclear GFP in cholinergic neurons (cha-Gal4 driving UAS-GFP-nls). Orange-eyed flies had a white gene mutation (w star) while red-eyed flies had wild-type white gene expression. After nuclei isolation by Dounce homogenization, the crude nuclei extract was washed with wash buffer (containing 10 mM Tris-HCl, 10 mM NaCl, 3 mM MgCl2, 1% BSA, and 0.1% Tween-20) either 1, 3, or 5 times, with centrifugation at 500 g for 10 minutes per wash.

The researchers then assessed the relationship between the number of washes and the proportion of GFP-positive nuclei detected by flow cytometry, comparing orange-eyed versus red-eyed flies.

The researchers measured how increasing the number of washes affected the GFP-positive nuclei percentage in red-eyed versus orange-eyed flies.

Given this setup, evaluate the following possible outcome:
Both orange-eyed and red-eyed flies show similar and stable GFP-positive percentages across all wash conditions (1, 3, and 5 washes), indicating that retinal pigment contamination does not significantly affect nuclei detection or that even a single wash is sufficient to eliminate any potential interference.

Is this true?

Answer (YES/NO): NO